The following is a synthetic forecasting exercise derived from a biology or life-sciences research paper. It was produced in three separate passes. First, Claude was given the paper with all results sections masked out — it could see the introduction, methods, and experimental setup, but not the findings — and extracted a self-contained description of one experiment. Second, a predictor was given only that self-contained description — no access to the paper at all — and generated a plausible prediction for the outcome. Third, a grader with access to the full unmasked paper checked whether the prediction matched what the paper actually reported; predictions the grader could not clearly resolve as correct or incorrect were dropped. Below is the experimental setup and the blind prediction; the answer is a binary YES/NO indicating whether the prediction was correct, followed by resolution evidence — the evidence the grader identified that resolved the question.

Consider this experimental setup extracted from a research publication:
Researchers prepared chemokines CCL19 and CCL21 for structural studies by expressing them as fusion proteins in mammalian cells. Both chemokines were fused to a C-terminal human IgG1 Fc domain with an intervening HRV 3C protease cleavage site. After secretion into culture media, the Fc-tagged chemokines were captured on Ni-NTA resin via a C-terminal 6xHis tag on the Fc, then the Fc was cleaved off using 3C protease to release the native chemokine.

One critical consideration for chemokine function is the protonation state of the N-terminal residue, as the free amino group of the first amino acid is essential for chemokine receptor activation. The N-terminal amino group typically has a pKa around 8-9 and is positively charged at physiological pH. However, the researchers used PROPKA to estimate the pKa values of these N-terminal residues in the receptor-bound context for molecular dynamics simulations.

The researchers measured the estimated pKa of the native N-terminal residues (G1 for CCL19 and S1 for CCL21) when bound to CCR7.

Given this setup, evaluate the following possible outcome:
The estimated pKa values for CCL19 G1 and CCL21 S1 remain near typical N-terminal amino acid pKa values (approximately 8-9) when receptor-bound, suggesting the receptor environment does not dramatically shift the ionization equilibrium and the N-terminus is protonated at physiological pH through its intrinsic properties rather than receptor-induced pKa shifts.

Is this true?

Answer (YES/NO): NO